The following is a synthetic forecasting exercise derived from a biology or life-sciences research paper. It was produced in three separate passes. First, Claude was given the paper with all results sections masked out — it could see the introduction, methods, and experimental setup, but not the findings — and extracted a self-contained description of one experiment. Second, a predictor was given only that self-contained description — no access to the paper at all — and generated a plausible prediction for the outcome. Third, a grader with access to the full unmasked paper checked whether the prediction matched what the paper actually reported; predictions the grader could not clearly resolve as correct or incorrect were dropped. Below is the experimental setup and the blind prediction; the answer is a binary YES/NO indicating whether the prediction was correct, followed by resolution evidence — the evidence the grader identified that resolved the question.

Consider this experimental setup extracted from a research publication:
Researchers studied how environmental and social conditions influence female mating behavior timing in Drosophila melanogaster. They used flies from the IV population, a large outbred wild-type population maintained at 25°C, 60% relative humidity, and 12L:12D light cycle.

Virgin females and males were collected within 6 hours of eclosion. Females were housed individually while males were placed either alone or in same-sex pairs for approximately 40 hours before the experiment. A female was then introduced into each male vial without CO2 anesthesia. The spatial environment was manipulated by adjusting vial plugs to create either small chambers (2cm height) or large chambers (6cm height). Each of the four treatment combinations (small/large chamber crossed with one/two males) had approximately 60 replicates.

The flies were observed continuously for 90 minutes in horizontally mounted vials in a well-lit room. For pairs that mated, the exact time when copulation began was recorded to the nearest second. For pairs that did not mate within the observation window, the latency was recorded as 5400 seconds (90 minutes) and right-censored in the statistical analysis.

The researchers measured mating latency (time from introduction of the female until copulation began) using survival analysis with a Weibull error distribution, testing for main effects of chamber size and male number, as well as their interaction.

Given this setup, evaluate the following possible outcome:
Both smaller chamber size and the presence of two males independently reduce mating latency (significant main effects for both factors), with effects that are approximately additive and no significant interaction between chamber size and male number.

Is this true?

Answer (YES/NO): YES